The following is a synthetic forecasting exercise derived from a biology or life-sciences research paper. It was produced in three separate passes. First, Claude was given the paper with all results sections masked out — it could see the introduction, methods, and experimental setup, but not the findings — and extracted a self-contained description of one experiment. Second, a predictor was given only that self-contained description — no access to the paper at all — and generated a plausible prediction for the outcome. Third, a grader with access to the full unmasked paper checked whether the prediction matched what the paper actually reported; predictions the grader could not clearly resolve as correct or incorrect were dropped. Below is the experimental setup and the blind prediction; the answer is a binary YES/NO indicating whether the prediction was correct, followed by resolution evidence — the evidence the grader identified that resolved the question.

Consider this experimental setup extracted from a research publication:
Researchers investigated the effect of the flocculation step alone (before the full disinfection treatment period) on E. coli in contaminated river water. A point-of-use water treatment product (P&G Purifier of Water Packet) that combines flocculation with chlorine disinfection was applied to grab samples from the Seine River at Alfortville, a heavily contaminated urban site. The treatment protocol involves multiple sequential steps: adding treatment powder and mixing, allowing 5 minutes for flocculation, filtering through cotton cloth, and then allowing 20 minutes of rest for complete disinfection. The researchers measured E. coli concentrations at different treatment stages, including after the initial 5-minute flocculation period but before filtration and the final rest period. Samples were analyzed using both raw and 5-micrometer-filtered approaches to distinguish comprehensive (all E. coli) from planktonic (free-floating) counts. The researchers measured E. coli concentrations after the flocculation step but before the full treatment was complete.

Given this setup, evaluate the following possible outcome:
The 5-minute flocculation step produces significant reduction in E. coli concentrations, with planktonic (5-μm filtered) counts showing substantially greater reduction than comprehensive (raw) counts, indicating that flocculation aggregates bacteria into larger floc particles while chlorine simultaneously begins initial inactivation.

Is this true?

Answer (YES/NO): NO